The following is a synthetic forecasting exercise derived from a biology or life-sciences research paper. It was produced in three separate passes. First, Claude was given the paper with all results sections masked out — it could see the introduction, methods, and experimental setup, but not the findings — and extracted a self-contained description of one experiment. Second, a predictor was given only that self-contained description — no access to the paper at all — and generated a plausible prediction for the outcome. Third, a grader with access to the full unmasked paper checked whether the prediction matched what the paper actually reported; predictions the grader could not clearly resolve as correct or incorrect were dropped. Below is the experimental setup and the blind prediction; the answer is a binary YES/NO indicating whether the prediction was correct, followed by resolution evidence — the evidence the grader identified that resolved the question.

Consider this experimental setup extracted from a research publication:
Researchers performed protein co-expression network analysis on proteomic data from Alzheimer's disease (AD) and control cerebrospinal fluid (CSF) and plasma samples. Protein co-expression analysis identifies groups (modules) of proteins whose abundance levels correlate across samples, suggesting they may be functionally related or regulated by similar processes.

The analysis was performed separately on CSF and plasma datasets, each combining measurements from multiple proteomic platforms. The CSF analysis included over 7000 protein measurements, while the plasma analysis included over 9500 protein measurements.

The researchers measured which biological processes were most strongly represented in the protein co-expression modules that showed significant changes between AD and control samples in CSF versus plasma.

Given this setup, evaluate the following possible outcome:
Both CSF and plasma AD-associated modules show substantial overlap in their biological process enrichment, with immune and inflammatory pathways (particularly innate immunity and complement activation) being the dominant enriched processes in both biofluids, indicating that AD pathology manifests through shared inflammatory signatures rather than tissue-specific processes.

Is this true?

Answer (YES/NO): NO